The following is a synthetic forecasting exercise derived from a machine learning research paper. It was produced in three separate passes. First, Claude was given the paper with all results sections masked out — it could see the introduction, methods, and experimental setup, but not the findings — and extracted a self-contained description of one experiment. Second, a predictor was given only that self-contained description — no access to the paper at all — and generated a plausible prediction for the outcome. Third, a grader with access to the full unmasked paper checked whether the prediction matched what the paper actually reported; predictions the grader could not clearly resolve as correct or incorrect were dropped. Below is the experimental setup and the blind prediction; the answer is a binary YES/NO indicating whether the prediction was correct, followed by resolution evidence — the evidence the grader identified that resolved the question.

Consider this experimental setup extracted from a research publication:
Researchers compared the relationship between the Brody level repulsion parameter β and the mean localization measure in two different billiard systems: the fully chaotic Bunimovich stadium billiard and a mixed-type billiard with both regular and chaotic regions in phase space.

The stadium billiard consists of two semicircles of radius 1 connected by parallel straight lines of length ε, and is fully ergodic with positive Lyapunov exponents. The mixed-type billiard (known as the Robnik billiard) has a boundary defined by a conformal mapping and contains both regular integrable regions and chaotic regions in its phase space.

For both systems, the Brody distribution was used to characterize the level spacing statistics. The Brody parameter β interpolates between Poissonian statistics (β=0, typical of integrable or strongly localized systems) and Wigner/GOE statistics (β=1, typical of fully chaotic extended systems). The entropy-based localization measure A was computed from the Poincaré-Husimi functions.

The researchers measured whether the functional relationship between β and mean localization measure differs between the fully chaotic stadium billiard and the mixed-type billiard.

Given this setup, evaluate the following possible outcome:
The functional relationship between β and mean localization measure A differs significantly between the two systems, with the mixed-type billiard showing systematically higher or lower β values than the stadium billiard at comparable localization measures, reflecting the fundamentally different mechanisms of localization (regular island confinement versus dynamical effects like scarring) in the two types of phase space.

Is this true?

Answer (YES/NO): YES